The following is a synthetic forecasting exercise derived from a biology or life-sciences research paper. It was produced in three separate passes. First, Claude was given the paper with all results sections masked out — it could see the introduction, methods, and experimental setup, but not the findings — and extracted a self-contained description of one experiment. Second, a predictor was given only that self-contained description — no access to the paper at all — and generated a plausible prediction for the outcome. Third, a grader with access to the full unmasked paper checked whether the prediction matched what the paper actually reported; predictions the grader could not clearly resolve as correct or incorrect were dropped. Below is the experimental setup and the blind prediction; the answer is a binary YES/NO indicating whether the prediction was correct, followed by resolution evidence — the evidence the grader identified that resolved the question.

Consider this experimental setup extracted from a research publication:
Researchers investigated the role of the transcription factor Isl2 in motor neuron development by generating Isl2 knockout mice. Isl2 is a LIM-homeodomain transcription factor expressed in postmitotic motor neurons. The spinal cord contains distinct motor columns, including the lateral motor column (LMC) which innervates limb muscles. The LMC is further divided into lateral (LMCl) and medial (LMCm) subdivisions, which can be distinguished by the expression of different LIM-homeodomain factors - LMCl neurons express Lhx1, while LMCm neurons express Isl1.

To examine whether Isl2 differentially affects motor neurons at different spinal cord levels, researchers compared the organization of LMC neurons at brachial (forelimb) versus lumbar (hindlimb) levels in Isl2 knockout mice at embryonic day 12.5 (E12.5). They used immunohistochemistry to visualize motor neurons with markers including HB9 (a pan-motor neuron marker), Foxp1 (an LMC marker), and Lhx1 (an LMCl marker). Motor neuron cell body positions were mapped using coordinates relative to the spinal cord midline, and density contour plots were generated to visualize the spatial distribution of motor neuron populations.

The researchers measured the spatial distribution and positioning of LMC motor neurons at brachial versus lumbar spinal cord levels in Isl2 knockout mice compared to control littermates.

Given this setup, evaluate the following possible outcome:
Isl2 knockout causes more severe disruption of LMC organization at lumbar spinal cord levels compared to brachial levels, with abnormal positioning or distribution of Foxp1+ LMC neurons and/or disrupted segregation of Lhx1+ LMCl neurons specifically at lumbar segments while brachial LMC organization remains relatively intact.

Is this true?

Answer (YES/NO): YES